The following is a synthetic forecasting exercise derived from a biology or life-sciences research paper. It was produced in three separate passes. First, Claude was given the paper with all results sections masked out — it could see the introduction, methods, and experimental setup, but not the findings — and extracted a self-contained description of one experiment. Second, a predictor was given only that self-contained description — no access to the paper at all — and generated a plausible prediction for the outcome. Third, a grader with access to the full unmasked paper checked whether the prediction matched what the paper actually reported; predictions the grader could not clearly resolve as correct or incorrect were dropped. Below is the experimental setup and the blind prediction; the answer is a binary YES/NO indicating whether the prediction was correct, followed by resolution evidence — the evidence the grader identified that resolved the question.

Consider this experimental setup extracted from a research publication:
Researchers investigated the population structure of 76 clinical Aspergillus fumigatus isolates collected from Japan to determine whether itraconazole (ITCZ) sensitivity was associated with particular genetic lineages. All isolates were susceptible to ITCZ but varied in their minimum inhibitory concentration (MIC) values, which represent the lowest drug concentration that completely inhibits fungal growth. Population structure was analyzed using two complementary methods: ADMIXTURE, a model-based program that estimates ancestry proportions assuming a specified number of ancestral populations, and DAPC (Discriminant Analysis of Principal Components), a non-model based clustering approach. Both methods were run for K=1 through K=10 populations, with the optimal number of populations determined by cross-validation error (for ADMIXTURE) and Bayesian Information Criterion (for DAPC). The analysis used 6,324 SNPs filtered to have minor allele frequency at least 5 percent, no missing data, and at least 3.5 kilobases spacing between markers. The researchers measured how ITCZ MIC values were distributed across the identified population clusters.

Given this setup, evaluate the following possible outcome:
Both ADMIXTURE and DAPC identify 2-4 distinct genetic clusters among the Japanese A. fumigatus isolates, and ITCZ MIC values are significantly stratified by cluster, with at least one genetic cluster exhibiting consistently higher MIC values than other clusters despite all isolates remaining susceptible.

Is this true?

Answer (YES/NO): NO